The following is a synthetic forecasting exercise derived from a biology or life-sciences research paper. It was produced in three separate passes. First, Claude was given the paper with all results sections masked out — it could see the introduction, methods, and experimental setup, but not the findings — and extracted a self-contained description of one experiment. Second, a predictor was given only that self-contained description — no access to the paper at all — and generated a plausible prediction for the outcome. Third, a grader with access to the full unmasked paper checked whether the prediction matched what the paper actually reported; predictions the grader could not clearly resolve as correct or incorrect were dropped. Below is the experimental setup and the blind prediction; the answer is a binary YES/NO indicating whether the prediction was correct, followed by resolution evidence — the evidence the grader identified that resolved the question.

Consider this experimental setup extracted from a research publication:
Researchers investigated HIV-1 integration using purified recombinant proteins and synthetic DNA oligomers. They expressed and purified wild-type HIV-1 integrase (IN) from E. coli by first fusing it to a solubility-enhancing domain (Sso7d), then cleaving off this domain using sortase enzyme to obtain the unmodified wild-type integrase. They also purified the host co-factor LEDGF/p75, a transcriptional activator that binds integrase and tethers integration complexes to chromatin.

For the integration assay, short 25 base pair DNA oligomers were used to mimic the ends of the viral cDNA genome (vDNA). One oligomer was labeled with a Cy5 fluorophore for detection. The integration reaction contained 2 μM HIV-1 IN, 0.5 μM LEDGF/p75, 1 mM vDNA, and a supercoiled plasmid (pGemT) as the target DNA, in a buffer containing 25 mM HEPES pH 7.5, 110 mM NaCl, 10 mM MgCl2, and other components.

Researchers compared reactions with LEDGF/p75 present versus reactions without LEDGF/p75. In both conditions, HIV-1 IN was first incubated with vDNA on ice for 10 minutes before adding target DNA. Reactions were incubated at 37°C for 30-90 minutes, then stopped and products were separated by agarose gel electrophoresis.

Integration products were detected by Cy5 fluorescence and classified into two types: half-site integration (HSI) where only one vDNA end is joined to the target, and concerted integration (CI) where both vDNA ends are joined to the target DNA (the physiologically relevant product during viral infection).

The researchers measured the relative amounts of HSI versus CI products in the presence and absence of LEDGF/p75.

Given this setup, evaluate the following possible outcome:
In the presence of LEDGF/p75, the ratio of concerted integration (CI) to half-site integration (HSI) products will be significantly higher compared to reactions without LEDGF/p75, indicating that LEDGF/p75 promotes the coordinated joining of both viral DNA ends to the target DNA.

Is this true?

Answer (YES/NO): YES